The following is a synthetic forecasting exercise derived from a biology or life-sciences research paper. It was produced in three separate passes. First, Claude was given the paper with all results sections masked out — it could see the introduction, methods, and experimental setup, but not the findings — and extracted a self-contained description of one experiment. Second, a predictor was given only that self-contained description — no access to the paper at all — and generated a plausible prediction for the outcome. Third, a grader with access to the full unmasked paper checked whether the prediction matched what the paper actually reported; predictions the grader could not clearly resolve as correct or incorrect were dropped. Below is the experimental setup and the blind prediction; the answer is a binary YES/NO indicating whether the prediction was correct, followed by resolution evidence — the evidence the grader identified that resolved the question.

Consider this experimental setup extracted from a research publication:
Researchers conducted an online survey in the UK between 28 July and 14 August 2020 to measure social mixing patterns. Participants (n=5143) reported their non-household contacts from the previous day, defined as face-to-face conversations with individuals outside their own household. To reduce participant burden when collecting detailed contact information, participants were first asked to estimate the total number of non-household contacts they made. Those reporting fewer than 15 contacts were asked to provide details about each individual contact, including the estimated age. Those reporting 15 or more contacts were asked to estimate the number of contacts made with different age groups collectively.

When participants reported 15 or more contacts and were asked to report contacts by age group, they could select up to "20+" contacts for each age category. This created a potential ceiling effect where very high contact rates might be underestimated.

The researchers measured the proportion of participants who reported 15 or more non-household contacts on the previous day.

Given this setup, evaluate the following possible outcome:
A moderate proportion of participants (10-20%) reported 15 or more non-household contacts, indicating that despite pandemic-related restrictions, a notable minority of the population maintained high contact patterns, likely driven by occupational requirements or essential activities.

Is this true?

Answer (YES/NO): NO